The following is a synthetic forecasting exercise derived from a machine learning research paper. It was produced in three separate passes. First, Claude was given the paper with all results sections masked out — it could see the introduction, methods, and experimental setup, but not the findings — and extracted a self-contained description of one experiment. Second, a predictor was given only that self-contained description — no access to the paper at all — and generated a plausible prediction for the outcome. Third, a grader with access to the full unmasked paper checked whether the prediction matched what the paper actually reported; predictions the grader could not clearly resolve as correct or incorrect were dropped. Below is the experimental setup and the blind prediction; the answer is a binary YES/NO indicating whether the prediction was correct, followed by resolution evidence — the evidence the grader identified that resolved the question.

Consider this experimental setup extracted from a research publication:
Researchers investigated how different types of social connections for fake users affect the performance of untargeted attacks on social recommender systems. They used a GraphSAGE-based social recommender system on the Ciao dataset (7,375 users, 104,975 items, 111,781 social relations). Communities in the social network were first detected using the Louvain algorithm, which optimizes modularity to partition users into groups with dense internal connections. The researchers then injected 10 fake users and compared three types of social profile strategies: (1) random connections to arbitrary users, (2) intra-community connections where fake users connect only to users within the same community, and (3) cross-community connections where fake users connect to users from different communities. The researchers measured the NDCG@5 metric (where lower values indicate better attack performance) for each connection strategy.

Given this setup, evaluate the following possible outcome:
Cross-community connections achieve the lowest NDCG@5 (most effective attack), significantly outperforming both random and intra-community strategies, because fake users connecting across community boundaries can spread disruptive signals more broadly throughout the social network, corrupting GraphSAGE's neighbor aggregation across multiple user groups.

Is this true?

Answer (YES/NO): YES